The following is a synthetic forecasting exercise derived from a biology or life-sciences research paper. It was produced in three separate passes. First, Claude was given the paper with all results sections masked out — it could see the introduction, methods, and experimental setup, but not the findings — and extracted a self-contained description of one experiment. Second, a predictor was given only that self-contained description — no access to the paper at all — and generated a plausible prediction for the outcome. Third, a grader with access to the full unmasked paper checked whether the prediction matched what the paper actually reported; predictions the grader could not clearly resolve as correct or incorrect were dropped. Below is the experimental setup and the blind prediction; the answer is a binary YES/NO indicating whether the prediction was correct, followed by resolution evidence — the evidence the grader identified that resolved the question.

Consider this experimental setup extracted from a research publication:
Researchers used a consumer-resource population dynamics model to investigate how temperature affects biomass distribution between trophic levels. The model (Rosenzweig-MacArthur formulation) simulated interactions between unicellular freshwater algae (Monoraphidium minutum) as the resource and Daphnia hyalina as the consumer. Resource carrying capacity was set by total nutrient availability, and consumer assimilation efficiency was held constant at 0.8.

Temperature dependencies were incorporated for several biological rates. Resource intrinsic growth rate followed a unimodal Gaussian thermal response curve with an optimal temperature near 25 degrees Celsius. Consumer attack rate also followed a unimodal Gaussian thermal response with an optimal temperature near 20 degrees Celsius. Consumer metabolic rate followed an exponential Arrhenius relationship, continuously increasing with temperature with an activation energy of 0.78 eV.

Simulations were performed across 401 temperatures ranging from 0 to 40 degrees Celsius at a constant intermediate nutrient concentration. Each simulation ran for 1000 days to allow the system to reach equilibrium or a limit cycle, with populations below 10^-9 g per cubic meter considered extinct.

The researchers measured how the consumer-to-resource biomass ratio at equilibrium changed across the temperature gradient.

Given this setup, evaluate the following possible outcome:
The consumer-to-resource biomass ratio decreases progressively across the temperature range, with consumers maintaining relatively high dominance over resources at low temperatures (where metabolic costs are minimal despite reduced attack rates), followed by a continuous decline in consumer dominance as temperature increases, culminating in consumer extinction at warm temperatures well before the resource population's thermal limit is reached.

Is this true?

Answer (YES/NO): NO